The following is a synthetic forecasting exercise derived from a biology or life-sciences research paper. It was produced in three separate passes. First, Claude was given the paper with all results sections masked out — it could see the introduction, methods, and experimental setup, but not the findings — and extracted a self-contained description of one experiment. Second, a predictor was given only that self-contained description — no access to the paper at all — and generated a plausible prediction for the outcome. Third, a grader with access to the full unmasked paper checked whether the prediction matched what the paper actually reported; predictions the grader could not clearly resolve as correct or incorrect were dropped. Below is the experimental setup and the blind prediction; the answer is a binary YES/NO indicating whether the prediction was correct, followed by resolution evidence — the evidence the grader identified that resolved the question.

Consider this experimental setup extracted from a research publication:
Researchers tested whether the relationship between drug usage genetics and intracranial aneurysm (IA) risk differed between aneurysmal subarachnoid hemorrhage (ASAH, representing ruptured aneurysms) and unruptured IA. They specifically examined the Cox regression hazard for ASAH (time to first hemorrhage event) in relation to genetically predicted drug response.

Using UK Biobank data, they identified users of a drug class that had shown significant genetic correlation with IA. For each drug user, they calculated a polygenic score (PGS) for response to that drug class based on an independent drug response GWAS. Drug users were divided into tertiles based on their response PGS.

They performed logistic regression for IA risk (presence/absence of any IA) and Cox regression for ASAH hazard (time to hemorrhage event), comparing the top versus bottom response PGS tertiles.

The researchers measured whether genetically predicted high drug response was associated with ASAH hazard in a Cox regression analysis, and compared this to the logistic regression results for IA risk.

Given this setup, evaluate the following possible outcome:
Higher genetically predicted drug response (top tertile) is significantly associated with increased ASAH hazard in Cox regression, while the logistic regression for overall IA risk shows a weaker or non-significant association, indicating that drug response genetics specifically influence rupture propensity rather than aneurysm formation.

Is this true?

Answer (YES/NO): NO